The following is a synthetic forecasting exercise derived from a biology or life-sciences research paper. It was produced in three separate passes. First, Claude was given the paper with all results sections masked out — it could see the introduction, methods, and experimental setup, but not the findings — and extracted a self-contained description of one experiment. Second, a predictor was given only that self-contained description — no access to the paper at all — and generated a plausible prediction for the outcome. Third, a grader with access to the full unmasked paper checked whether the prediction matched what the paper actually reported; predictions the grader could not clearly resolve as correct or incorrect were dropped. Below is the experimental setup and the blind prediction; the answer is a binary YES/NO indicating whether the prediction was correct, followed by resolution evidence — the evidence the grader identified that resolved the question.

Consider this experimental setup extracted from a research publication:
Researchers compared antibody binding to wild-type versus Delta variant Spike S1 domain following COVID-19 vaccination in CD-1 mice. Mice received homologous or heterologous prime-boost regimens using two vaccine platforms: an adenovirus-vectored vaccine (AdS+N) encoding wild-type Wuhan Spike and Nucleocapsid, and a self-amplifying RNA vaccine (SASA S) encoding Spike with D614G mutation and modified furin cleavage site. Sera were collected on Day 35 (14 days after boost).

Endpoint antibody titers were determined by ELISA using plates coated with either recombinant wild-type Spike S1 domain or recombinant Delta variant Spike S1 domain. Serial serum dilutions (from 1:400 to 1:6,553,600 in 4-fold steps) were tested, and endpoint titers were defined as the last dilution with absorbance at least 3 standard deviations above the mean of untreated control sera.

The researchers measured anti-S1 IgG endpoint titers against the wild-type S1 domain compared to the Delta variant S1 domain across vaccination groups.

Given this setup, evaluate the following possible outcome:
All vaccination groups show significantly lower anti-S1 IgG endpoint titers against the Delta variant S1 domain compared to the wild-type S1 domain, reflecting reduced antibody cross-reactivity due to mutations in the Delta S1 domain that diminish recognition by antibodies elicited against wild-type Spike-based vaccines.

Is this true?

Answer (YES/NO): NO